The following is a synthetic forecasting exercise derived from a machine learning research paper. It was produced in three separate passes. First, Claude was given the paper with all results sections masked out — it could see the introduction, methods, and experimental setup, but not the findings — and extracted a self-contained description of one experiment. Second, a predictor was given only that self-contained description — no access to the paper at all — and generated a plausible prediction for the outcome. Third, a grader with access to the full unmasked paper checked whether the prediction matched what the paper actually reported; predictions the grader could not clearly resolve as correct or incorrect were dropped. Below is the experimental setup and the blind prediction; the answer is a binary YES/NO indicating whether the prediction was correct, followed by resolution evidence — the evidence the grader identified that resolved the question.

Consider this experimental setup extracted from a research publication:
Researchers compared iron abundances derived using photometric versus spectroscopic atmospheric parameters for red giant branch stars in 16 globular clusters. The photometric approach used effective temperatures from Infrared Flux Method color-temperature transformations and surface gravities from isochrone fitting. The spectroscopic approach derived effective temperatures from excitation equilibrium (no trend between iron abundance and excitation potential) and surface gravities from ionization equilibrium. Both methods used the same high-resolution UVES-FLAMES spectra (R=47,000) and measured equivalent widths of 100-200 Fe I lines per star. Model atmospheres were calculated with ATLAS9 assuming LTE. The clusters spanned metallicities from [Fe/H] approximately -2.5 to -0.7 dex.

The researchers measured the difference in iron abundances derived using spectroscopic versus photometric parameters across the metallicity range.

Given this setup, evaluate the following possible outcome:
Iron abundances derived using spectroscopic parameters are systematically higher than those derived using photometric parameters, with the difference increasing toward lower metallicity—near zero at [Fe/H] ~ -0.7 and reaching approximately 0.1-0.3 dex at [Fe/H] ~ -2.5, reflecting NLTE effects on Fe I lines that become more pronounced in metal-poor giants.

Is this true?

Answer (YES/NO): NO